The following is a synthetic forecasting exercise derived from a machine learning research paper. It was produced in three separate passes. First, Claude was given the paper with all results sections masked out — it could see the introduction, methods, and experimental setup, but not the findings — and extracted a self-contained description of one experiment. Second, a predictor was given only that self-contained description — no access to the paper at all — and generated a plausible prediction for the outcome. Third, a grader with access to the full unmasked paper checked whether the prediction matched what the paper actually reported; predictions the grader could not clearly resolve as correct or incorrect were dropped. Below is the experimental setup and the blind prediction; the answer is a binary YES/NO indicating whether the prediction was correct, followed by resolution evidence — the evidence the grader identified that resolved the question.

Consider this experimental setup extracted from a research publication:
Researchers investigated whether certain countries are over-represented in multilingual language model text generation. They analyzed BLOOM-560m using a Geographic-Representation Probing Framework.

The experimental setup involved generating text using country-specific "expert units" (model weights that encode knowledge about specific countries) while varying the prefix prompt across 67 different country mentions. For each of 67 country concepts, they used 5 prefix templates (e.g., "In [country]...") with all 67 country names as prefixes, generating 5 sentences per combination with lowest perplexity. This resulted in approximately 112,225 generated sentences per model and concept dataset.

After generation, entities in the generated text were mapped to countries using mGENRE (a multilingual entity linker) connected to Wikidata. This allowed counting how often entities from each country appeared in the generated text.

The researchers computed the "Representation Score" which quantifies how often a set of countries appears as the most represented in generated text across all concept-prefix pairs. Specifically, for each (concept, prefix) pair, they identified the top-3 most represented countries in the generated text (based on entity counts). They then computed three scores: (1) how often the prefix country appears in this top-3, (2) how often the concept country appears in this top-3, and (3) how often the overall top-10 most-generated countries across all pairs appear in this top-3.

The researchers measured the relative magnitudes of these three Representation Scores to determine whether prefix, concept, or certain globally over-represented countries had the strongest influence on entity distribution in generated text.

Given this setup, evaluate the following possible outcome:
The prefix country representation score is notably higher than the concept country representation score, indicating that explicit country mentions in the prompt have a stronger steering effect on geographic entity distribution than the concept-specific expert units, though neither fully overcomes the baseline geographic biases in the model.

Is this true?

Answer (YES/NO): YES